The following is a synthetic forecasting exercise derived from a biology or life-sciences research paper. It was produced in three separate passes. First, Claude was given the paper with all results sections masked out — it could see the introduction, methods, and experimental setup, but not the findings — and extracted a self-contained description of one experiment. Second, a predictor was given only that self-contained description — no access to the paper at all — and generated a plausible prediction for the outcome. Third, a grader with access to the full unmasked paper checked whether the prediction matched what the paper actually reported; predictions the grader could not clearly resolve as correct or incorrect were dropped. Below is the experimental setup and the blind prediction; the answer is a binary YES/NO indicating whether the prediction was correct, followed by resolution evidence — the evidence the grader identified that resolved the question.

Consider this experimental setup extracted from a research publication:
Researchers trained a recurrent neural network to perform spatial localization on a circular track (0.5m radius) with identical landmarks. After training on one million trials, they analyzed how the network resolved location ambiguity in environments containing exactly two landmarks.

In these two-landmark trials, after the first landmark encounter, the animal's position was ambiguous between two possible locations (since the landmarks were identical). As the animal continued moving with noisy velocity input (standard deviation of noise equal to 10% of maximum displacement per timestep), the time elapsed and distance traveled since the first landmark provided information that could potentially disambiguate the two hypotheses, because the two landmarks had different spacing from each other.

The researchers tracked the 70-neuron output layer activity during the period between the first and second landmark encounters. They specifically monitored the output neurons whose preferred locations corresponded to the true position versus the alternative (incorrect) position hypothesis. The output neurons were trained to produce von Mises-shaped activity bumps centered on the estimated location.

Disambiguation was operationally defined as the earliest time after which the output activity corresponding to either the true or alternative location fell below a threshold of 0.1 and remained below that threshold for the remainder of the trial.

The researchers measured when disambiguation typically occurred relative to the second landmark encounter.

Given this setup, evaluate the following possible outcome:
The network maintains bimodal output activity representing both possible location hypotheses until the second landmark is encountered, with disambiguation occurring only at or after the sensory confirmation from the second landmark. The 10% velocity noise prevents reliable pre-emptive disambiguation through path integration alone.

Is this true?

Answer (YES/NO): NO